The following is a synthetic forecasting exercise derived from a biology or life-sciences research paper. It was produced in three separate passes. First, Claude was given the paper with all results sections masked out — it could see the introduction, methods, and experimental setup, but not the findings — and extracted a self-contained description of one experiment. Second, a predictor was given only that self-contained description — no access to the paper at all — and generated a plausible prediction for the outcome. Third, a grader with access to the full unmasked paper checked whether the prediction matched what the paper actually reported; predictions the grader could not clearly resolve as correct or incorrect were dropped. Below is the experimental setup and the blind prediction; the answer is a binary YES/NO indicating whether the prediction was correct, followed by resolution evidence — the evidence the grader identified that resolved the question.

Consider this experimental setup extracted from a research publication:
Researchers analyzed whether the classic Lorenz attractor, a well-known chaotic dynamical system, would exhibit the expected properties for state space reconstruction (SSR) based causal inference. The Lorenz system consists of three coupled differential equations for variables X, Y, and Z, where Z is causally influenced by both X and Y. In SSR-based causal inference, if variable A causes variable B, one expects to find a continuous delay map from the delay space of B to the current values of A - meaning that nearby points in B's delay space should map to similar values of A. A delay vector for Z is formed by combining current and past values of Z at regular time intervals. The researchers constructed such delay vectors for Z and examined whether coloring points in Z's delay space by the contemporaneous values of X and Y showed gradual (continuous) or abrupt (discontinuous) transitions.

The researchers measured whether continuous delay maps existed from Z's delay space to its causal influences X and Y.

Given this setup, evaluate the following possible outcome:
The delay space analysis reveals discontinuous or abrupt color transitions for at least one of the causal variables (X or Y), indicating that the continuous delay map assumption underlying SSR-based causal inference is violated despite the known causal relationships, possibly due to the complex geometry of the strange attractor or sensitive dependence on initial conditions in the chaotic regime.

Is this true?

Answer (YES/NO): YES